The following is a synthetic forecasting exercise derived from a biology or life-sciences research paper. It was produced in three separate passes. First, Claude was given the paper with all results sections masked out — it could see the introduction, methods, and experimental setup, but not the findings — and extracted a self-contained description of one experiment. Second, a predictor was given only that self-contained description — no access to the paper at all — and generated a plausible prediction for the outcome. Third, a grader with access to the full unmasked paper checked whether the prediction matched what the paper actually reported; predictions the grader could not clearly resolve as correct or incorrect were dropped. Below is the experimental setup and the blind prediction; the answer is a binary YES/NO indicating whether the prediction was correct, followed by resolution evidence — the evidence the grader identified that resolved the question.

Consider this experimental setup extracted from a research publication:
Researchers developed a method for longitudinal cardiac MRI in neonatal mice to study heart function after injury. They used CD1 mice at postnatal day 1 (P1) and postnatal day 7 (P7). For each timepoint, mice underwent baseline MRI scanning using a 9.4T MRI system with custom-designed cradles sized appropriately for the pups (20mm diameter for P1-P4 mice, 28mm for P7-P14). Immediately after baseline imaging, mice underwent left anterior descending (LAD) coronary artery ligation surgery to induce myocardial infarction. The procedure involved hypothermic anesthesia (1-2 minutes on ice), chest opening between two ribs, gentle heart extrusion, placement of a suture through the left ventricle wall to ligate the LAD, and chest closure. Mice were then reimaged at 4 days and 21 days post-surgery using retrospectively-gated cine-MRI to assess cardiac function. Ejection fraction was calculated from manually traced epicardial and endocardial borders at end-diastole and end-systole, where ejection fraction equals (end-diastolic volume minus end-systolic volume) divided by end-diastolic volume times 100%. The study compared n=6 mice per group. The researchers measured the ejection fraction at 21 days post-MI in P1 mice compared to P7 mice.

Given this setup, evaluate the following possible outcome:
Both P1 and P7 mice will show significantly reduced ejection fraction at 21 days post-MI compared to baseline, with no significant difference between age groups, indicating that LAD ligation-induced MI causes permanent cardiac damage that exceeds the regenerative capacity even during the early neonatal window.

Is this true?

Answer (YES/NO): NO